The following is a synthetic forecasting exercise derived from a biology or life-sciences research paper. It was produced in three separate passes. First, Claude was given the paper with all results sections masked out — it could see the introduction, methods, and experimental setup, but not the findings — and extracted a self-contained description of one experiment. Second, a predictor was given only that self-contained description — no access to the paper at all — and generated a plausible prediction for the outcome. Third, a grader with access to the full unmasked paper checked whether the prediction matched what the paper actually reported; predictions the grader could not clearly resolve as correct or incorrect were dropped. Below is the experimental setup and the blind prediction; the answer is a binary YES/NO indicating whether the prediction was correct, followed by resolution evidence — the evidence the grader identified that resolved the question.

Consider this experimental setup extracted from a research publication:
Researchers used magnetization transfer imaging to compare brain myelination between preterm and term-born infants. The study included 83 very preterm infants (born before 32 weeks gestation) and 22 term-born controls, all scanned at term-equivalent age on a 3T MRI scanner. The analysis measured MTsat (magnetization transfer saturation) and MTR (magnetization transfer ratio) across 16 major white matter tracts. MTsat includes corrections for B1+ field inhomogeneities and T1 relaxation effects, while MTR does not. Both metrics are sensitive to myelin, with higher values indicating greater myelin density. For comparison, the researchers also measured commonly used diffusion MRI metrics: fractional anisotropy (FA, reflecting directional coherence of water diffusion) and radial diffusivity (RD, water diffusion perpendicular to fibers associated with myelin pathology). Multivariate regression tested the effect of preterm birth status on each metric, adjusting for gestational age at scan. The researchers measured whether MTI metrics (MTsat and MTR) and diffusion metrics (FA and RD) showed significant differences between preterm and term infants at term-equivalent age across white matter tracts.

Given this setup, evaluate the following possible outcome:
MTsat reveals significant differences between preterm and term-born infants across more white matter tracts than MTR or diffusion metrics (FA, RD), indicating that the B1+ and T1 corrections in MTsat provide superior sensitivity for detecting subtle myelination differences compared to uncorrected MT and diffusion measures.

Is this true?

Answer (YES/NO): NO